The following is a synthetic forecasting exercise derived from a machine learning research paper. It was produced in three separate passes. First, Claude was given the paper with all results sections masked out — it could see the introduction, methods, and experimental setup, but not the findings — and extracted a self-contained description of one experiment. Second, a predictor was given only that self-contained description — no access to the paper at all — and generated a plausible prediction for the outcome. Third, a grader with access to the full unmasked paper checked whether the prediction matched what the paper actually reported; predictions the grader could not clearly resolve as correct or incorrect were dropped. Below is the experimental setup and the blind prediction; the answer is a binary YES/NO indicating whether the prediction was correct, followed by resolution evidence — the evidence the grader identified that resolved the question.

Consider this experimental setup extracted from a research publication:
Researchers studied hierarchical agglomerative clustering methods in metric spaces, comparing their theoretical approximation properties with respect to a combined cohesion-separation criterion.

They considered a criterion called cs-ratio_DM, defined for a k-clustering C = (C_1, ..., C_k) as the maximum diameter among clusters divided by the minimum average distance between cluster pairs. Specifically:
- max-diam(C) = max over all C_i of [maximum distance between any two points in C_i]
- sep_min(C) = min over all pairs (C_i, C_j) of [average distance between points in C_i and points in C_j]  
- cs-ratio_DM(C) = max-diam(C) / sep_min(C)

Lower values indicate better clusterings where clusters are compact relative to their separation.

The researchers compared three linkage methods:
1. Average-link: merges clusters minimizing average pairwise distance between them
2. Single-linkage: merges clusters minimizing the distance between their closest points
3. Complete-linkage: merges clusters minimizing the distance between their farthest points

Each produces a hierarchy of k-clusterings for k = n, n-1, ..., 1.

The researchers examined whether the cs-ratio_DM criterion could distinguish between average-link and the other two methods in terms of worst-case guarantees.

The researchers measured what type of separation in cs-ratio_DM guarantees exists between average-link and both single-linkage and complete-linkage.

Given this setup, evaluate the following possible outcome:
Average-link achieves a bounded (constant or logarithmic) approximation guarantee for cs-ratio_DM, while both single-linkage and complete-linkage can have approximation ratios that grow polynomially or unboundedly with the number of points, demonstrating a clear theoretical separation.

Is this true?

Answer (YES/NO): YES